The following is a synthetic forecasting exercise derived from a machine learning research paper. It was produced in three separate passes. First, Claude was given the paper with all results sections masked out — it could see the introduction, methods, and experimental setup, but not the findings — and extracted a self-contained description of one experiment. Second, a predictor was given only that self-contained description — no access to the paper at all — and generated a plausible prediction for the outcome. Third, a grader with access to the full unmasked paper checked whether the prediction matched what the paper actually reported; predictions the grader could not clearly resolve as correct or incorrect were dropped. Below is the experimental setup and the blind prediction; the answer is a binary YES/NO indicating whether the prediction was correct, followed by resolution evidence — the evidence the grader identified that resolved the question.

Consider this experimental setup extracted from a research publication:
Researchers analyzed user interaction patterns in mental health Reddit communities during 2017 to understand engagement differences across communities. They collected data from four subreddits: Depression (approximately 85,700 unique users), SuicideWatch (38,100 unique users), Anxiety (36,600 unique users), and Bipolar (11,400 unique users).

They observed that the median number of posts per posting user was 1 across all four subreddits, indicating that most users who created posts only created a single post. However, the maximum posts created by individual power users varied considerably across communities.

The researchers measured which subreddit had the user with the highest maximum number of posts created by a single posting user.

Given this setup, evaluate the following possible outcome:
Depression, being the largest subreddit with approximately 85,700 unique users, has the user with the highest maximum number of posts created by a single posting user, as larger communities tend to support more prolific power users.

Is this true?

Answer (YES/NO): NO